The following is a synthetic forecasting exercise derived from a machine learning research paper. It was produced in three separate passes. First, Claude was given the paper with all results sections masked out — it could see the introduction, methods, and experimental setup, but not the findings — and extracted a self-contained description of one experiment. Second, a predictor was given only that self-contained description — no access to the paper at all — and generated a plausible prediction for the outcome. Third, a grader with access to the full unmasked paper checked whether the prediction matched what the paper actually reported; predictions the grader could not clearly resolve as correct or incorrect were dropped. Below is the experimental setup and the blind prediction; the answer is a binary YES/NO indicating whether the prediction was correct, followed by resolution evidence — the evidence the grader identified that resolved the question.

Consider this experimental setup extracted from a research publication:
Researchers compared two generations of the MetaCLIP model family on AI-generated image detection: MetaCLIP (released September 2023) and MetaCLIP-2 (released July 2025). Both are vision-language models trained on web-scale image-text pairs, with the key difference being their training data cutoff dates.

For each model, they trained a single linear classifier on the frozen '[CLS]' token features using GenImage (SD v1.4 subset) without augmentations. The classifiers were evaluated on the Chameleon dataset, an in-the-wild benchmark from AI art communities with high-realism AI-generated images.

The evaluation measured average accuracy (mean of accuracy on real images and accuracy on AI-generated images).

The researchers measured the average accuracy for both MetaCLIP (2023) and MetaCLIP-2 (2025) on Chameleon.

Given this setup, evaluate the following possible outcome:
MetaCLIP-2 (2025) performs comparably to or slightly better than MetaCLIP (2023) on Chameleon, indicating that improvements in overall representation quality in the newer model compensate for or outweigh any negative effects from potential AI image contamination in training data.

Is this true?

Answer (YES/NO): NO